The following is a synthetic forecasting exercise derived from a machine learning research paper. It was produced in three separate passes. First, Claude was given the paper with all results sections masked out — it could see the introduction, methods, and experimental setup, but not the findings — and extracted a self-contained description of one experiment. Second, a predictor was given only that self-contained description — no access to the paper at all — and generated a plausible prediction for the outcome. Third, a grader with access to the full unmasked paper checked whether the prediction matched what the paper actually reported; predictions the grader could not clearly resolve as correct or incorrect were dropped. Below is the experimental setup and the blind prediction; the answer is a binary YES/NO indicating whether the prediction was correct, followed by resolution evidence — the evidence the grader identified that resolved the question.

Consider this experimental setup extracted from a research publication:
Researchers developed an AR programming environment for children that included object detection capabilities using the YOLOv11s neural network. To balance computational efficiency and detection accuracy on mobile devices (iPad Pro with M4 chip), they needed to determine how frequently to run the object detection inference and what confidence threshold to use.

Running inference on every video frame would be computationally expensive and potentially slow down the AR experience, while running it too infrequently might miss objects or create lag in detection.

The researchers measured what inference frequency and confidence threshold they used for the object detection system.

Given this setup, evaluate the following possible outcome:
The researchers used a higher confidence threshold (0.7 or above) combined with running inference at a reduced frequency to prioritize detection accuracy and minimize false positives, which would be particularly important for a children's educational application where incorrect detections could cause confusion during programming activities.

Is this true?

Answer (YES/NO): NO